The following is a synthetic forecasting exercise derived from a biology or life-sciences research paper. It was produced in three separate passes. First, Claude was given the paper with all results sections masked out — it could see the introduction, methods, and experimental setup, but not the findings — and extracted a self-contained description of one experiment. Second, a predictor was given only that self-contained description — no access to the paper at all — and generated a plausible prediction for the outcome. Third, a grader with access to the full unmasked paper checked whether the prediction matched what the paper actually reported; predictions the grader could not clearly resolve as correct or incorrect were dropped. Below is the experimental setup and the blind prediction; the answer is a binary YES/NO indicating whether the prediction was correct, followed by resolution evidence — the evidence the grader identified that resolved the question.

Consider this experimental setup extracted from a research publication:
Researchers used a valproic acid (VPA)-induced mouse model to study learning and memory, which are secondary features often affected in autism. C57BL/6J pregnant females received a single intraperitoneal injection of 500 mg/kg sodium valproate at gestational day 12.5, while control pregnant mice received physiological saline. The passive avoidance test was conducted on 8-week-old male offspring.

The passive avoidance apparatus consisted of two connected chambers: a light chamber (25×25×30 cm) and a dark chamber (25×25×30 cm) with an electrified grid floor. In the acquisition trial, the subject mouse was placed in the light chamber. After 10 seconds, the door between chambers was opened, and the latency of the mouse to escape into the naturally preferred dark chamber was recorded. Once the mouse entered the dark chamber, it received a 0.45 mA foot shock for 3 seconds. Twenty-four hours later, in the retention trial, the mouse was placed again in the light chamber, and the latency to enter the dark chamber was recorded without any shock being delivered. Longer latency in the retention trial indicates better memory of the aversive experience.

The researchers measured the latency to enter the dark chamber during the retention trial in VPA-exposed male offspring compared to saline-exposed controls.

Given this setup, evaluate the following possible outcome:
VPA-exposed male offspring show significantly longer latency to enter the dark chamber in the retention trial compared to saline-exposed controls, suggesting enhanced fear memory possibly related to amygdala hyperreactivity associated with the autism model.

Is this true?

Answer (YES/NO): NO